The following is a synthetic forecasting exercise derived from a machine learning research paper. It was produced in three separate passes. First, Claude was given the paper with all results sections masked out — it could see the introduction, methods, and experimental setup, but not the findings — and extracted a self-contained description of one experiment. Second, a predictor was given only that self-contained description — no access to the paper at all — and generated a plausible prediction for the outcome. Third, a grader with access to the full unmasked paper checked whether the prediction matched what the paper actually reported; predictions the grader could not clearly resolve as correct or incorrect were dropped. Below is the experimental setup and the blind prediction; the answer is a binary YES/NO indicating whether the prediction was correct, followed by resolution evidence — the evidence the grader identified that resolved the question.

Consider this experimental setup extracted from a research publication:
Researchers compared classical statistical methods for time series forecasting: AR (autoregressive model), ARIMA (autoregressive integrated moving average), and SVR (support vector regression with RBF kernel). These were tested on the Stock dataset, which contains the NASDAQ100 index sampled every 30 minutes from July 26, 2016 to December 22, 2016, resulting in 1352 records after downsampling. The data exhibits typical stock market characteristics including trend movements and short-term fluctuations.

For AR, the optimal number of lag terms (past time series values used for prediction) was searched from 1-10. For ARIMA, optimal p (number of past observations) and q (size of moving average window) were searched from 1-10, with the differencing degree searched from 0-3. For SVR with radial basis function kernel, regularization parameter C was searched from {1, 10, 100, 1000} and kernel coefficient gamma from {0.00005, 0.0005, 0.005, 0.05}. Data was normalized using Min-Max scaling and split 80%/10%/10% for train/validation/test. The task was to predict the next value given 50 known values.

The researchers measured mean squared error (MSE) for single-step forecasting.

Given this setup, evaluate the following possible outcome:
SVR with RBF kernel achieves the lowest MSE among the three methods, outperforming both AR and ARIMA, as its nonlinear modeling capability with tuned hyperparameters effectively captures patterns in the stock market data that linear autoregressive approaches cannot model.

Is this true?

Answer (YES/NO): YES